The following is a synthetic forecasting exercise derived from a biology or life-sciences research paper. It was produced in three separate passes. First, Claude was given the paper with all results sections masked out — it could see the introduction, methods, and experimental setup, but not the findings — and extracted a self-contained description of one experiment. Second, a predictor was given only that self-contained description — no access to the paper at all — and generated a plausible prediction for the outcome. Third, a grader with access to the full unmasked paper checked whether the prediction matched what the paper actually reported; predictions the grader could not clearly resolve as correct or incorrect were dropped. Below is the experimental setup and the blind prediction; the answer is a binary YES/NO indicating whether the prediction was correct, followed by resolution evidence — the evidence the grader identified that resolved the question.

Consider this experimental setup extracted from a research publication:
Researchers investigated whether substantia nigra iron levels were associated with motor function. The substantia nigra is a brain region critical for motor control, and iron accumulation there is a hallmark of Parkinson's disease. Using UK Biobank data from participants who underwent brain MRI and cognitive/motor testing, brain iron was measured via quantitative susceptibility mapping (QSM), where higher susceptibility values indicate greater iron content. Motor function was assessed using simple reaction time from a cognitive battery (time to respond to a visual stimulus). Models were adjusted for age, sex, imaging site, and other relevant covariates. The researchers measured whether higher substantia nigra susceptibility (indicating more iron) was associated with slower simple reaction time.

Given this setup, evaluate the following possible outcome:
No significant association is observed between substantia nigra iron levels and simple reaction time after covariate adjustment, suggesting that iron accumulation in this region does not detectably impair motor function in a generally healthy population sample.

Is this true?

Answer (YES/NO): NO